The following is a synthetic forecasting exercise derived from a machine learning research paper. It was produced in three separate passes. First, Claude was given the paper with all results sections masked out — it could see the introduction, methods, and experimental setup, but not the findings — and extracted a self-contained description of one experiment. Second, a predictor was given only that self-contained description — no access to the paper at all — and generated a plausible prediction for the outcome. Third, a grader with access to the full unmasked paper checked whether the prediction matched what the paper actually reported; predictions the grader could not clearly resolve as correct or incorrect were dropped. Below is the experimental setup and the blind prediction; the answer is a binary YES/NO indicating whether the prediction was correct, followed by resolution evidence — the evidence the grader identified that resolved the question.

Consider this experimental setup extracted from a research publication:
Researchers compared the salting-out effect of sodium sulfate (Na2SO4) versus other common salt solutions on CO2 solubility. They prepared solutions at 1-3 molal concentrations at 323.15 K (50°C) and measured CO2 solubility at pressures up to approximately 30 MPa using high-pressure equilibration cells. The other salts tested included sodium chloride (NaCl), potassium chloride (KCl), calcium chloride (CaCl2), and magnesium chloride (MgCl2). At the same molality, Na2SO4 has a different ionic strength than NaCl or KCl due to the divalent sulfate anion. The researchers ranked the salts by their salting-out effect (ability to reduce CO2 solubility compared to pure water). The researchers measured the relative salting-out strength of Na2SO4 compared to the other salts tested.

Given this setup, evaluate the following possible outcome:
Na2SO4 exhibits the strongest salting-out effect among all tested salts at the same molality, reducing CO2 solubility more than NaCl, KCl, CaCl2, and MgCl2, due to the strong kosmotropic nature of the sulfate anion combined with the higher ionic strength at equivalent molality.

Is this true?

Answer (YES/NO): YES